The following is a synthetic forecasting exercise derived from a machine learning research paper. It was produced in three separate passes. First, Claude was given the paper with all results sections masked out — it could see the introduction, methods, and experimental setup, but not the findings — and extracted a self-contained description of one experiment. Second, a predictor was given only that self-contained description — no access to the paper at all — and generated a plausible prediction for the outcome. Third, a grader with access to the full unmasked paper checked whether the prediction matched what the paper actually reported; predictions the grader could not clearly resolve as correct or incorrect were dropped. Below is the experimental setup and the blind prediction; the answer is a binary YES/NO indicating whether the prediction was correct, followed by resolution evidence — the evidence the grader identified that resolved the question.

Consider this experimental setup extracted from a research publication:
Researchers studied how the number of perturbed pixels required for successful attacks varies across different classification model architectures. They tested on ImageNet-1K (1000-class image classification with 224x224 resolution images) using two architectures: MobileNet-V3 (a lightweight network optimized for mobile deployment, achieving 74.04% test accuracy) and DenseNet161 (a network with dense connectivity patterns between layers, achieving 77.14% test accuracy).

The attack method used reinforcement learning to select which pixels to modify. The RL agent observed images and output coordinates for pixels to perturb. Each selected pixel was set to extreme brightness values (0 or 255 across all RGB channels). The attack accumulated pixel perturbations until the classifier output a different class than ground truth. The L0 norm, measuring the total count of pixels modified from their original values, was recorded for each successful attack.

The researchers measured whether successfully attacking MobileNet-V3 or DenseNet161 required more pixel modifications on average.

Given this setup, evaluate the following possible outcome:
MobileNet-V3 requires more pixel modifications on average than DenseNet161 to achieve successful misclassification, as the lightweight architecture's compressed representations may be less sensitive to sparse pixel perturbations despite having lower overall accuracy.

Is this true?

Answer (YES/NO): YES